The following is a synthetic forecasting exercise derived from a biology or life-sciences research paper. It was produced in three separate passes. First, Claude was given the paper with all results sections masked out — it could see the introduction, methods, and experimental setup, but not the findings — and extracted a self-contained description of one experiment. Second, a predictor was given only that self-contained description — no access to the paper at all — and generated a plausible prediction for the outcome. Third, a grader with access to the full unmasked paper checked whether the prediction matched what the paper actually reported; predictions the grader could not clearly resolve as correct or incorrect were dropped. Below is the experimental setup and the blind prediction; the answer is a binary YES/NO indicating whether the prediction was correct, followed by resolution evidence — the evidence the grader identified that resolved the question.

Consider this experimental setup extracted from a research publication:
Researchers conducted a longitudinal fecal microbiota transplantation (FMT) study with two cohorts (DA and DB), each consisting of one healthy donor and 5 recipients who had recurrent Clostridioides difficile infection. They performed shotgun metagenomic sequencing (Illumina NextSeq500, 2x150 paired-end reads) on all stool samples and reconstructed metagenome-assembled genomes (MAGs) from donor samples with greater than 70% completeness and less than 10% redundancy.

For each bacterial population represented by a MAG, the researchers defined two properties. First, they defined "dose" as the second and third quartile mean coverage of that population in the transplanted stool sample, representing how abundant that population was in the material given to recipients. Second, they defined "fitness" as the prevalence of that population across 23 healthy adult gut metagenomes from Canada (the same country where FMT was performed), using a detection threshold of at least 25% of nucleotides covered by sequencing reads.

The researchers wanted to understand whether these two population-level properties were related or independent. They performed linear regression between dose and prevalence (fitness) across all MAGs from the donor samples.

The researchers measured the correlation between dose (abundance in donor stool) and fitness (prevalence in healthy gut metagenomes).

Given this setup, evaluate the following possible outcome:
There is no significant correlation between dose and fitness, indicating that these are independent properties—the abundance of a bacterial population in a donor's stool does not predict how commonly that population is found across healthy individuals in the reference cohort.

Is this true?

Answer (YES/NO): NO